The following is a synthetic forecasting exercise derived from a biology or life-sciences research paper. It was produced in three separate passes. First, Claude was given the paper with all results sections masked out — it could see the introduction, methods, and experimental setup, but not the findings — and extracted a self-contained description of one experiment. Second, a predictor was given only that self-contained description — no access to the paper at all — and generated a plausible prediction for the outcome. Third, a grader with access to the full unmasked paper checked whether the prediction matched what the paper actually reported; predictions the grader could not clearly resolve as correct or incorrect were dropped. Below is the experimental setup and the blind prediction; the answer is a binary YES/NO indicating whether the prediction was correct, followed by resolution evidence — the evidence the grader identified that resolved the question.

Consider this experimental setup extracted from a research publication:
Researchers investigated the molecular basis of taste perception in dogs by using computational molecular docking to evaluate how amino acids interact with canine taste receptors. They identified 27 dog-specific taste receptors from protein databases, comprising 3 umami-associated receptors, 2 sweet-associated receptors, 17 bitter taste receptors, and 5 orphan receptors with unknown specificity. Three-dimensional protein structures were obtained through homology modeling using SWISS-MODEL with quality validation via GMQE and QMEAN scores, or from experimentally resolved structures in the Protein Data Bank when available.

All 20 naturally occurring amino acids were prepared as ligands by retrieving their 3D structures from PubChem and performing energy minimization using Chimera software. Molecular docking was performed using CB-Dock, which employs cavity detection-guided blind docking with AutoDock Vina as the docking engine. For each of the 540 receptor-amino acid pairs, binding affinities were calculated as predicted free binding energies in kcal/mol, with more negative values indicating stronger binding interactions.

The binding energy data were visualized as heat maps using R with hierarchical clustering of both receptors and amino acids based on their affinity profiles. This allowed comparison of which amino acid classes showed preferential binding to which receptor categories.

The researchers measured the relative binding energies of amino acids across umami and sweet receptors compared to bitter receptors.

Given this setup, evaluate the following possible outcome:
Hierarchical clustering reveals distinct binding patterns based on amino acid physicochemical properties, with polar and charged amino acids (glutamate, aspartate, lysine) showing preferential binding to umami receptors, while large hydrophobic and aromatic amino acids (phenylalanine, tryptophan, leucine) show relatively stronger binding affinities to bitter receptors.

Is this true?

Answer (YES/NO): NO